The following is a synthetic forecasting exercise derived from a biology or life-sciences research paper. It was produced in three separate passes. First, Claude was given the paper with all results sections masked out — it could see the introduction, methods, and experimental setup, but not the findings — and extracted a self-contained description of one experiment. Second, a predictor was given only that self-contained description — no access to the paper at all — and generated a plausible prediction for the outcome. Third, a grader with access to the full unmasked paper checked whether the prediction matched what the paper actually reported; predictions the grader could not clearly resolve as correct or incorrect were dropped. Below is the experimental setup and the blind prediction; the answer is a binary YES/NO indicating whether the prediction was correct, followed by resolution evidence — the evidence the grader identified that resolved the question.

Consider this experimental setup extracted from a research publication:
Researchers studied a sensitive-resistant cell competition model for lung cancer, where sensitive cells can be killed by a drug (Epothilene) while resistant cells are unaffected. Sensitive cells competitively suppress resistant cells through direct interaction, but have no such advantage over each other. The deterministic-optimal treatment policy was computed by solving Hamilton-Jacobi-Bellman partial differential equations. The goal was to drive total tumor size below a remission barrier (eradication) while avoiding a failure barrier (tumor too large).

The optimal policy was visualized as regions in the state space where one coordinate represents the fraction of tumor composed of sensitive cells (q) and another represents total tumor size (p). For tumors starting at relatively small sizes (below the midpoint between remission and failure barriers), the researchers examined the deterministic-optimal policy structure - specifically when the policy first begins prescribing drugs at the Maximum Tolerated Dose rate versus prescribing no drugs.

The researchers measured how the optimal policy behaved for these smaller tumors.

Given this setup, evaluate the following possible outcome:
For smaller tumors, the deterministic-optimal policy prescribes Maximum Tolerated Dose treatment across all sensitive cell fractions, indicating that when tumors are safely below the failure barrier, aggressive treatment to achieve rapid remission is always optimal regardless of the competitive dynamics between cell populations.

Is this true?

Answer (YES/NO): NO